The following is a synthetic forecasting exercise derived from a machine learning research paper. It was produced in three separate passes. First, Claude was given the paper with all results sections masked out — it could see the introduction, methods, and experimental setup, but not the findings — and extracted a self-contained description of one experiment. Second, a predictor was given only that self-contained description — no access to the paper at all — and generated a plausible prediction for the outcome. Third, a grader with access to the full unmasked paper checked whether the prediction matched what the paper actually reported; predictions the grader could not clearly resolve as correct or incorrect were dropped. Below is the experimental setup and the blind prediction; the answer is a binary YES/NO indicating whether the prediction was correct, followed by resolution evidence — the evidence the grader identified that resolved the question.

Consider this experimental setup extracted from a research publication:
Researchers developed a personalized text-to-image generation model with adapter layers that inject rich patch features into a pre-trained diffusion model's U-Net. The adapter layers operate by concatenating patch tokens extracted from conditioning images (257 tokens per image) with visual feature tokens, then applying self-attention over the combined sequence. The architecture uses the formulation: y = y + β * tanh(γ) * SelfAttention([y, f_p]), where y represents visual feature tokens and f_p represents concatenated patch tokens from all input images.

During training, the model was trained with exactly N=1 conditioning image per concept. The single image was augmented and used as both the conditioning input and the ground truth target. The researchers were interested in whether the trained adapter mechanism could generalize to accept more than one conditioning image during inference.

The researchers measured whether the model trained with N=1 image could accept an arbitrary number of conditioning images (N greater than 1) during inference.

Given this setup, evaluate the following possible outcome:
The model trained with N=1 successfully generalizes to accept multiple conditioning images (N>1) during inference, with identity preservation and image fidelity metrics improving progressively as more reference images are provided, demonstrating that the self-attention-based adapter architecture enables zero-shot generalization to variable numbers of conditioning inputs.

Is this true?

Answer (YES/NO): YES